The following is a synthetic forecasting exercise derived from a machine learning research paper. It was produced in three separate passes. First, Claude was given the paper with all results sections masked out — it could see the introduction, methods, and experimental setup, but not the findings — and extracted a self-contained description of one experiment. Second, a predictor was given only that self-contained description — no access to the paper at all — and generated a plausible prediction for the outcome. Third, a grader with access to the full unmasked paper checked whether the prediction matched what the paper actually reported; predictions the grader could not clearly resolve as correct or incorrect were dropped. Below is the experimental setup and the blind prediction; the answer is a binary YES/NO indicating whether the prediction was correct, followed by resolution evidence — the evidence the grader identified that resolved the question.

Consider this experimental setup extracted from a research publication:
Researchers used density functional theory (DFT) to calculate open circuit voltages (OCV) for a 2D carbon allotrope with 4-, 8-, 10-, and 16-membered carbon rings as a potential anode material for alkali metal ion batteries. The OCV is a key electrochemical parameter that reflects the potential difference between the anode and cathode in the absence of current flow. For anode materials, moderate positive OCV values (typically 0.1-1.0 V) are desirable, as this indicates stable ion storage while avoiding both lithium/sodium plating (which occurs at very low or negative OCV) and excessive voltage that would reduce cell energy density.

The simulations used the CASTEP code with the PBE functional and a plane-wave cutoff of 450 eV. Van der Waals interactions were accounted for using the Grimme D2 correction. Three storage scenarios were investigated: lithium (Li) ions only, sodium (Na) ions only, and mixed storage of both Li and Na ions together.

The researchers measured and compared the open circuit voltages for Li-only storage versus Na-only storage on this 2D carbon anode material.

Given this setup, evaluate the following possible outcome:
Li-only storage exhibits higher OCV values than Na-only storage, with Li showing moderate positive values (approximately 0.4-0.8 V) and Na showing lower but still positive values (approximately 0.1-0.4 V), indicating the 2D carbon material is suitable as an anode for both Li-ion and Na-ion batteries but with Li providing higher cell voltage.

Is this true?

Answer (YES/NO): NO